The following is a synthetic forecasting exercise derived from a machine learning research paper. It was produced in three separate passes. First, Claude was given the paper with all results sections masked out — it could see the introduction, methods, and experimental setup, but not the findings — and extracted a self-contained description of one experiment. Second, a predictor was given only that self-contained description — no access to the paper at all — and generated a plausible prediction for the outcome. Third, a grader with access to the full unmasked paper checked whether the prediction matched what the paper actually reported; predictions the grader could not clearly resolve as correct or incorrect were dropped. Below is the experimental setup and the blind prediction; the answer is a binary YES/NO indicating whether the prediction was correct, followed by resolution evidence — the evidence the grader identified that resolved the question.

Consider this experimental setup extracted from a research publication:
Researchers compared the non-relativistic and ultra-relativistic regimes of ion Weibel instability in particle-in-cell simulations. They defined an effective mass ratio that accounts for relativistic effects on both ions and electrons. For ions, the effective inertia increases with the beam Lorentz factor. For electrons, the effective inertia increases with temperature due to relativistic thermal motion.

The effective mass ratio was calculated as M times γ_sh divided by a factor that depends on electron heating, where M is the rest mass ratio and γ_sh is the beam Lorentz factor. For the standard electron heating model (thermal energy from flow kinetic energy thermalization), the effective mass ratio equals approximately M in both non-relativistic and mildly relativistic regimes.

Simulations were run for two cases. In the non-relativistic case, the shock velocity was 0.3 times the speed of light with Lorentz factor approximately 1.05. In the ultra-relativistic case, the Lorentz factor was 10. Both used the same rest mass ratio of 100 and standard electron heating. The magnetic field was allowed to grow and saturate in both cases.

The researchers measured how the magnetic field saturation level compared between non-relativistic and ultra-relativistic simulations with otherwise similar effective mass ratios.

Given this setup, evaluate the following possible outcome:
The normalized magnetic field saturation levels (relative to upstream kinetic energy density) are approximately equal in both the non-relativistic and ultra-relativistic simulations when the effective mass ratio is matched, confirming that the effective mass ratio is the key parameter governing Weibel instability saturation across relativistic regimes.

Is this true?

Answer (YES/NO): YES